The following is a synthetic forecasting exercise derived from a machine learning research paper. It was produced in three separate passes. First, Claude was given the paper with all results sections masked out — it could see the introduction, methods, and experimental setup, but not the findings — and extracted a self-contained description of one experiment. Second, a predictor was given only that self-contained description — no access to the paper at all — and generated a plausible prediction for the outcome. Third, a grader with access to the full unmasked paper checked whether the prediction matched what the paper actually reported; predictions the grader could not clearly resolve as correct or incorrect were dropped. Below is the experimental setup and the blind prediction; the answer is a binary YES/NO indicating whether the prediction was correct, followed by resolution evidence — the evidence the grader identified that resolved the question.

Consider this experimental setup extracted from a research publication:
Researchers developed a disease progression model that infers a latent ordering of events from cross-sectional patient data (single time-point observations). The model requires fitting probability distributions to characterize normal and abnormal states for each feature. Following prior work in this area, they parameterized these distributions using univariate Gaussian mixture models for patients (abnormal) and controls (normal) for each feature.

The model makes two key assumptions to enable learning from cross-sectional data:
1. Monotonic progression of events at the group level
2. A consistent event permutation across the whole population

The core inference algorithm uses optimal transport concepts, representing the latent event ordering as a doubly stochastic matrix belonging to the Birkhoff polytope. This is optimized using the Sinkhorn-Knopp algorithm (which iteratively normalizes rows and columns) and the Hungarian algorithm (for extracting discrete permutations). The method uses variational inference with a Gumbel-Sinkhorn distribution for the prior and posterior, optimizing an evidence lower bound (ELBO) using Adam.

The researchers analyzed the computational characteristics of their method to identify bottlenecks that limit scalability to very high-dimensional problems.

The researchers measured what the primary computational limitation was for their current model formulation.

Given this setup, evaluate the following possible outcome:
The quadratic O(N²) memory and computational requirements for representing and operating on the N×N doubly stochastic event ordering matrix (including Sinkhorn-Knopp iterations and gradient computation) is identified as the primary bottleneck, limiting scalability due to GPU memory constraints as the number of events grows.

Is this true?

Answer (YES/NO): NO